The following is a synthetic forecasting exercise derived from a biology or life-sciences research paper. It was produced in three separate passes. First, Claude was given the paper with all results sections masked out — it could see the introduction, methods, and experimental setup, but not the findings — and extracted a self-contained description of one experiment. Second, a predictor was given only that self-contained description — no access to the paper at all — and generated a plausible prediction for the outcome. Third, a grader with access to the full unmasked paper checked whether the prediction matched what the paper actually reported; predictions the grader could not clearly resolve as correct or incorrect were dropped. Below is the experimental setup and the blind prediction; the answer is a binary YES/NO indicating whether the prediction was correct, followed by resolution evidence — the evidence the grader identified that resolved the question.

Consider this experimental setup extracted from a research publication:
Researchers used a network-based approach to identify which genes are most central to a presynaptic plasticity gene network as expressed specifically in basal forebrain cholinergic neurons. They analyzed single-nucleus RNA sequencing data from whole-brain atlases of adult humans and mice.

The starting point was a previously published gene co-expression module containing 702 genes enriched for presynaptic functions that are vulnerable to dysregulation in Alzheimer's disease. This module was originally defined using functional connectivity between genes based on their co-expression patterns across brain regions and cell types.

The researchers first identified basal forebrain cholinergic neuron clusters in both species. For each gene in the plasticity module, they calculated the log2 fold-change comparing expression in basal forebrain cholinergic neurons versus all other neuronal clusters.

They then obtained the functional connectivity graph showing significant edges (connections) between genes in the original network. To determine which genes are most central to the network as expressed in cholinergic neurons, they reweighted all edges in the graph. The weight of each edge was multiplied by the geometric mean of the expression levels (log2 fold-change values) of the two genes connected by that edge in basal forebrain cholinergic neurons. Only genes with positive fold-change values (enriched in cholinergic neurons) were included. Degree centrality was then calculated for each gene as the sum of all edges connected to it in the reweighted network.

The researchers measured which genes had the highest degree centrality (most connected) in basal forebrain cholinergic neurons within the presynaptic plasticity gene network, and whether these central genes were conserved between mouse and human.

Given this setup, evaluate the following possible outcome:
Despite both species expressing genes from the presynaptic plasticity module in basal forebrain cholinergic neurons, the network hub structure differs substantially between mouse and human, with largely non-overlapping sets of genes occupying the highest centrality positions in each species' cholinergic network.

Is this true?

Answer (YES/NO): NO